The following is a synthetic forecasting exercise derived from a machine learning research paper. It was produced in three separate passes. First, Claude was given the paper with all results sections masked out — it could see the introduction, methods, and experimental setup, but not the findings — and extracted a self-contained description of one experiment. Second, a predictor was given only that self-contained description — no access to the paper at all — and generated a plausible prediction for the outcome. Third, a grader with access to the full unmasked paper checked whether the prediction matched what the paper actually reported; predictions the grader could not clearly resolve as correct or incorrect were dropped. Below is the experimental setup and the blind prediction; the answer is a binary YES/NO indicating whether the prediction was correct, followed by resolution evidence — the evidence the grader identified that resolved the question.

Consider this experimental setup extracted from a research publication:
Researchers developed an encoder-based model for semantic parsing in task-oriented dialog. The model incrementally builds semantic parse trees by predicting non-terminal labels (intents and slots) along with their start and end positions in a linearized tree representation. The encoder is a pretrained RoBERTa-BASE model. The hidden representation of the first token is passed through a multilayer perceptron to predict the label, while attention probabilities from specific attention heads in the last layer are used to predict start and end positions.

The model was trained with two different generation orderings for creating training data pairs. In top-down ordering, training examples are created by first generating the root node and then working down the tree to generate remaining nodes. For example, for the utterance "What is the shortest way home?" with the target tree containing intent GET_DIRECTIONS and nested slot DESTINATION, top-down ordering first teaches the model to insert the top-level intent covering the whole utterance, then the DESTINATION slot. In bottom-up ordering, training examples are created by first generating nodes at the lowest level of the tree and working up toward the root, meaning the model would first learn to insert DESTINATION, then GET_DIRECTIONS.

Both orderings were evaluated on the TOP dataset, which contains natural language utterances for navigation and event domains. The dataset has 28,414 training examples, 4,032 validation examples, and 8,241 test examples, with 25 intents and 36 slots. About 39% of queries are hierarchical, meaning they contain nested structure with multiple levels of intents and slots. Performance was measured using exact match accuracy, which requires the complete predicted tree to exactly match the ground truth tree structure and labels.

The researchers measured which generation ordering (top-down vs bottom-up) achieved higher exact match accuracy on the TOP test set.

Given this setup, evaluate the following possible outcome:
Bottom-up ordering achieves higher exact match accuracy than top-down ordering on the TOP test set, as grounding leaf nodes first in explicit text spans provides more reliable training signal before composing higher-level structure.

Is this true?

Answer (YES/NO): NO